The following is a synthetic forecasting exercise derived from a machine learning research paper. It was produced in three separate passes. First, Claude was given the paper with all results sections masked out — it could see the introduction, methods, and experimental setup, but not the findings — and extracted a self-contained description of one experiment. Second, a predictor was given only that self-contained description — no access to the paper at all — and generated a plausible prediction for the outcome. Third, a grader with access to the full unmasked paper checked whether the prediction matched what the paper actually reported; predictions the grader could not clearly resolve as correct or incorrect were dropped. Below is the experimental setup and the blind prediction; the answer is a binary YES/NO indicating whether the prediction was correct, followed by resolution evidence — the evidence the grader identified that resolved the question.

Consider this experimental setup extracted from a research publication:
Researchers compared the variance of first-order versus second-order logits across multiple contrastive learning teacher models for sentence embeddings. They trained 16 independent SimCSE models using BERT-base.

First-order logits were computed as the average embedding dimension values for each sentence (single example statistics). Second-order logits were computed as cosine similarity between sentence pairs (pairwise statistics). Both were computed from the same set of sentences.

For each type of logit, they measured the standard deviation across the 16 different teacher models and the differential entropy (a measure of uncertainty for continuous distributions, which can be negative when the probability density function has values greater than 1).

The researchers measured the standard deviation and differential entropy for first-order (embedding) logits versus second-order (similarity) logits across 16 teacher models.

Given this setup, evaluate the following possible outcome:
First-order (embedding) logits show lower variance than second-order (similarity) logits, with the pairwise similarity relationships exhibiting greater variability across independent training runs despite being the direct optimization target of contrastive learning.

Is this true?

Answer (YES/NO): YES